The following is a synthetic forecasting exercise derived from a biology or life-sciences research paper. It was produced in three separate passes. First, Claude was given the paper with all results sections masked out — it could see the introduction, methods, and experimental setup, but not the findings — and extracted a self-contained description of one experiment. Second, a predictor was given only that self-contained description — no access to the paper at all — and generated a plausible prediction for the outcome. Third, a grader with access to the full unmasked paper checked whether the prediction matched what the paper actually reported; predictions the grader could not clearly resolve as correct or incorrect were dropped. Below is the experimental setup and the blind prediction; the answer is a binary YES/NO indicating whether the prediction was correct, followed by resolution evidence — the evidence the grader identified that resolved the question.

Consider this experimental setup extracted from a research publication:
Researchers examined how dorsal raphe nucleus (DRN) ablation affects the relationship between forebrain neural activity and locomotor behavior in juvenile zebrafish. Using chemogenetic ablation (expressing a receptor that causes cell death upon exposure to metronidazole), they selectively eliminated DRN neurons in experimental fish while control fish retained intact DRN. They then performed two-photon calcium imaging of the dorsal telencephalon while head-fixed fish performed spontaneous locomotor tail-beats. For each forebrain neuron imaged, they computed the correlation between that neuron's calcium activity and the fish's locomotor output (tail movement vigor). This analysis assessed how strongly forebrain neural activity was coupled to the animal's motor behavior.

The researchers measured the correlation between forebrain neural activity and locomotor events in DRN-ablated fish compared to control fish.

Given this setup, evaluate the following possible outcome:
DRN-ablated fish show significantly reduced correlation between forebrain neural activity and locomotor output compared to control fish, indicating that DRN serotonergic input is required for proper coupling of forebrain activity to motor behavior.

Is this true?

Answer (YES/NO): YES